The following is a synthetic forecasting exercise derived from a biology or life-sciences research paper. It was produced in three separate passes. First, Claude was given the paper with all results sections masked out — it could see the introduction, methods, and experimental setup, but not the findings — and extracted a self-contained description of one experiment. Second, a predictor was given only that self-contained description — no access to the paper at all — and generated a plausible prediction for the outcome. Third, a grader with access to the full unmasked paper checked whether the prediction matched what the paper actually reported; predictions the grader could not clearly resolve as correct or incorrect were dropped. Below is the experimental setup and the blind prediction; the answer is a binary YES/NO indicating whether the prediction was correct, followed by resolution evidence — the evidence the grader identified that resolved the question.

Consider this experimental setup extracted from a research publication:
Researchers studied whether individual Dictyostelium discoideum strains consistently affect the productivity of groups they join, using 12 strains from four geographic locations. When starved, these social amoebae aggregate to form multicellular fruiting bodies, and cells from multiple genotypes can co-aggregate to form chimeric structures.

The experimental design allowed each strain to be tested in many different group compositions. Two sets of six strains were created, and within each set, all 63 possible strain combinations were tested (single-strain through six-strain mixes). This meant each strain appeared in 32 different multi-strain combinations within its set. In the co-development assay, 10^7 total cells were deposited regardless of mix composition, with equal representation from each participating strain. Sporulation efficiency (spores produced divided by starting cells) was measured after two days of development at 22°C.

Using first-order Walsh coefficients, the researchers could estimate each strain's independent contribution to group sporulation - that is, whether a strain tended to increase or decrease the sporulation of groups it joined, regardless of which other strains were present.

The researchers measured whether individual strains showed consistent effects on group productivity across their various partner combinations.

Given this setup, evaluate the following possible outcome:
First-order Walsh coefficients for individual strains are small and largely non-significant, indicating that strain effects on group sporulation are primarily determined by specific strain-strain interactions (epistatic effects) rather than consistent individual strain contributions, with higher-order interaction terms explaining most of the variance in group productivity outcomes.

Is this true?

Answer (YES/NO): NO